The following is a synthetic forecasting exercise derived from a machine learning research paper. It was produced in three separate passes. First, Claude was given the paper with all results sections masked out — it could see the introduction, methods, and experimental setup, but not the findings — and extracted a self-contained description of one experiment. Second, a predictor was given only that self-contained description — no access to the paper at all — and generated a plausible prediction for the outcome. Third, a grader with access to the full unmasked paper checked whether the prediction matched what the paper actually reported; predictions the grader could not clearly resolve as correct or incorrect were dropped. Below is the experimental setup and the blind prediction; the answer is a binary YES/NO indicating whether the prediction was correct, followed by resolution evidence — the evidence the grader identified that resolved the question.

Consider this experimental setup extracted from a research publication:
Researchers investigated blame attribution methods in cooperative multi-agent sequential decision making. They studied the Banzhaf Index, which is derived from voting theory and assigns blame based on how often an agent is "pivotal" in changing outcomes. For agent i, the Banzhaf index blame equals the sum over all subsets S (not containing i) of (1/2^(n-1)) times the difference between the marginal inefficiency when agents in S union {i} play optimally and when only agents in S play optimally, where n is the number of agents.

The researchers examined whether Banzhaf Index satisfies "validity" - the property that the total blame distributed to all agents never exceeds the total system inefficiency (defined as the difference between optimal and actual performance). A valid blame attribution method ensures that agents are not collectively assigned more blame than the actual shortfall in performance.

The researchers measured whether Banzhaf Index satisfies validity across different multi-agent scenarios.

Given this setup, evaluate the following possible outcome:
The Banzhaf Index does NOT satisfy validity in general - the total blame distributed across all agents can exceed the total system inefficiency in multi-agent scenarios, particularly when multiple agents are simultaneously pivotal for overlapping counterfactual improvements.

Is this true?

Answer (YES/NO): YES